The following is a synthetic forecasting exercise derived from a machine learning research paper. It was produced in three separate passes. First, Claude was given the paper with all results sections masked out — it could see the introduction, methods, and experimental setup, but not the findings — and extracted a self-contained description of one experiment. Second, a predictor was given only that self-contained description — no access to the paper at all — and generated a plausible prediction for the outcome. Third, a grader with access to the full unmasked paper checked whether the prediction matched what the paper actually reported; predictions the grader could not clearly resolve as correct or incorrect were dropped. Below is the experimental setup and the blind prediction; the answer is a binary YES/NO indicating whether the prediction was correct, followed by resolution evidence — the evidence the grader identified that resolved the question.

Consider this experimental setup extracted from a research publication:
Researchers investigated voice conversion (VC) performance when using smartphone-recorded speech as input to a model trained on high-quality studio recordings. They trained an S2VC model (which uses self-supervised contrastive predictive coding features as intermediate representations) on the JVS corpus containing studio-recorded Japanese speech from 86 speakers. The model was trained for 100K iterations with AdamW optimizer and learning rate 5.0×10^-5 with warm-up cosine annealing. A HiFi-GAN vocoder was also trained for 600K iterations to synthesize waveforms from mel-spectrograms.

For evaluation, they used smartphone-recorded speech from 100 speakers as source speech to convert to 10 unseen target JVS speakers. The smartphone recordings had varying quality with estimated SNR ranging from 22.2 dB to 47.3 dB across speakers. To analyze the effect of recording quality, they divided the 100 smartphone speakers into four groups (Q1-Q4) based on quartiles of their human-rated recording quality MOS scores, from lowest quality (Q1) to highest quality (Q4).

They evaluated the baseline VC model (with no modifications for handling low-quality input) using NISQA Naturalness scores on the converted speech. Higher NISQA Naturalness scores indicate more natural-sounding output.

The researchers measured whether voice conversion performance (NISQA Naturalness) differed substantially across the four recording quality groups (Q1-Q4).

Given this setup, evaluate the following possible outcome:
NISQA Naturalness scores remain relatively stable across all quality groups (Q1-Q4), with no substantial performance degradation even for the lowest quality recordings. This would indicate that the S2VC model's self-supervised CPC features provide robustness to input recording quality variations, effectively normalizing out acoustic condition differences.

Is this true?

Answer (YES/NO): NO